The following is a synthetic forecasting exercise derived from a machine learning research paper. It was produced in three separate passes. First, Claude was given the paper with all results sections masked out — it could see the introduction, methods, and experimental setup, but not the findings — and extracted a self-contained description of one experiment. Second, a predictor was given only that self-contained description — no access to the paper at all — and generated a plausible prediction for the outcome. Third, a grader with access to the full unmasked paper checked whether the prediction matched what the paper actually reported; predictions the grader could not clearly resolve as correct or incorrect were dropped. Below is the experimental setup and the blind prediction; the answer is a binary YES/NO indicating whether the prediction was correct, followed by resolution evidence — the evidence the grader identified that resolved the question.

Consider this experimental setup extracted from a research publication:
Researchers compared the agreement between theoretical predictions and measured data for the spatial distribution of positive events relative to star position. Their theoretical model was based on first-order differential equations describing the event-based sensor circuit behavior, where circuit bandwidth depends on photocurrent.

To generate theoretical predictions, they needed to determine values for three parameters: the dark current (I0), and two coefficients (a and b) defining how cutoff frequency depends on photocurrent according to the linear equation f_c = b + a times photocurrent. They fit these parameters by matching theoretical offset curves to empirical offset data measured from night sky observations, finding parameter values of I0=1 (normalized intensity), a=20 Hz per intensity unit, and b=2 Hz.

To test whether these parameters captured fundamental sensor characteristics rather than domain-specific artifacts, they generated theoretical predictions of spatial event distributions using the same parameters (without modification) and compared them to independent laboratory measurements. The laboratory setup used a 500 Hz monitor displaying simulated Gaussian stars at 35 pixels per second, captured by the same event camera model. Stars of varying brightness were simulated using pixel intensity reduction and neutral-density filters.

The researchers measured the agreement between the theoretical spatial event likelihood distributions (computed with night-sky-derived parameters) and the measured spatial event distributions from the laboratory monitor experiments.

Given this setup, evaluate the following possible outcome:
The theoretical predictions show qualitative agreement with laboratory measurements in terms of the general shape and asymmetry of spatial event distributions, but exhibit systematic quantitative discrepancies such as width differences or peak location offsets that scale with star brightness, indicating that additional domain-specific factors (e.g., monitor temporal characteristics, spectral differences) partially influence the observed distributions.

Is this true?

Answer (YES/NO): NO